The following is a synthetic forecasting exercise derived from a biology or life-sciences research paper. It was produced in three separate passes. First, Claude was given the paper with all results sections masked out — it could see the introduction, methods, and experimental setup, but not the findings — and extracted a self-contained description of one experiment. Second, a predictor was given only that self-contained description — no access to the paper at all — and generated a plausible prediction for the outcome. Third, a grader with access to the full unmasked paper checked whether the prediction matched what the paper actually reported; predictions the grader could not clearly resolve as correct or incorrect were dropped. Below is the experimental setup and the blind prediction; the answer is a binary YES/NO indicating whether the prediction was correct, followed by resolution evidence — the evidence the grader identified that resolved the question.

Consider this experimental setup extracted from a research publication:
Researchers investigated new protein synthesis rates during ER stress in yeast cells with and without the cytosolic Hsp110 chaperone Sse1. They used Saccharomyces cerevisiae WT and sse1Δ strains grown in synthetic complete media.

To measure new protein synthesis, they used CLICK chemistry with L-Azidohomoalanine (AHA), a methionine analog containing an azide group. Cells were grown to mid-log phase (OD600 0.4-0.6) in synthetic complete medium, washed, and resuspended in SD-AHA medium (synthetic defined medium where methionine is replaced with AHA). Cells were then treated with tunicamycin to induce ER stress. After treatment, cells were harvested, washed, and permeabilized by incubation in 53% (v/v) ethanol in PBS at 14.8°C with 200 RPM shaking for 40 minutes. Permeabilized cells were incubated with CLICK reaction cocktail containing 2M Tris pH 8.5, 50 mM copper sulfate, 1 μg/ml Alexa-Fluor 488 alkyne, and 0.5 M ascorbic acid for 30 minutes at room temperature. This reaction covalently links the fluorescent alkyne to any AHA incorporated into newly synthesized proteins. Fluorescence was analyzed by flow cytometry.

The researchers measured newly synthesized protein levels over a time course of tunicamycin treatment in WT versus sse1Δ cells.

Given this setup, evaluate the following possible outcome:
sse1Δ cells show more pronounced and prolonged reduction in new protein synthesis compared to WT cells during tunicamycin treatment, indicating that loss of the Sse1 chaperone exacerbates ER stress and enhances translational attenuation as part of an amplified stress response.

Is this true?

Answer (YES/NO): NO